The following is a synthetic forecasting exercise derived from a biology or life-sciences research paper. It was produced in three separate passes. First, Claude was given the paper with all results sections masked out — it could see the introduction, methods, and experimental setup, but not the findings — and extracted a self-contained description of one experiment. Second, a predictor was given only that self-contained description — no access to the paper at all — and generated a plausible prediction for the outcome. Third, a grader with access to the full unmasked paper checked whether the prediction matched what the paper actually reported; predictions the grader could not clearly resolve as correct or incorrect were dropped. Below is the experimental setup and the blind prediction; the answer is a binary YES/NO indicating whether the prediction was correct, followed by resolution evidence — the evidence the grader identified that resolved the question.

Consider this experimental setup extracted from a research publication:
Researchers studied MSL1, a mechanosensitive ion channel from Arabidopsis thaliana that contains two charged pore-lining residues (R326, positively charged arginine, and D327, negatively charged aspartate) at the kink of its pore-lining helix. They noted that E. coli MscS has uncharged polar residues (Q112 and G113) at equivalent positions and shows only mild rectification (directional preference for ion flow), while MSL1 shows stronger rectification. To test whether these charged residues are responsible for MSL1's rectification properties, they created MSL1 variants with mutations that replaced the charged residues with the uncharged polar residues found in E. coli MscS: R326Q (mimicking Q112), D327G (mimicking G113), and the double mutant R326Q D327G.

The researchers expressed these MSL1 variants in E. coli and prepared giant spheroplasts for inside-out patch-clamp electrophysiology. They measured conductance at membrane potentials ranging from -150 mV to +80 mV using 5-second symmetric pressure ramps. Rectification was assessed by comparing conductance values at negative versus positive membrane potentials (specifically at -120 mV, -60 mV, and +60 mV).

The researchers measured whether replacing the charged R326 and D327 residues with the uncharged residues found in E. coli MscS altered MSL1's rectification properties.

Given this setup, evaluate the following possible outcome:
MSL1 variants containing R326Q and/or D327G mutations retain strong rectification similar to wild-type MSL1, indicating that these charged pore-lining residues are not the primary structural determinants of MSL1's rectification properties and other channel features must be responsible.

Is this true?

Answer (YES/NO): YES